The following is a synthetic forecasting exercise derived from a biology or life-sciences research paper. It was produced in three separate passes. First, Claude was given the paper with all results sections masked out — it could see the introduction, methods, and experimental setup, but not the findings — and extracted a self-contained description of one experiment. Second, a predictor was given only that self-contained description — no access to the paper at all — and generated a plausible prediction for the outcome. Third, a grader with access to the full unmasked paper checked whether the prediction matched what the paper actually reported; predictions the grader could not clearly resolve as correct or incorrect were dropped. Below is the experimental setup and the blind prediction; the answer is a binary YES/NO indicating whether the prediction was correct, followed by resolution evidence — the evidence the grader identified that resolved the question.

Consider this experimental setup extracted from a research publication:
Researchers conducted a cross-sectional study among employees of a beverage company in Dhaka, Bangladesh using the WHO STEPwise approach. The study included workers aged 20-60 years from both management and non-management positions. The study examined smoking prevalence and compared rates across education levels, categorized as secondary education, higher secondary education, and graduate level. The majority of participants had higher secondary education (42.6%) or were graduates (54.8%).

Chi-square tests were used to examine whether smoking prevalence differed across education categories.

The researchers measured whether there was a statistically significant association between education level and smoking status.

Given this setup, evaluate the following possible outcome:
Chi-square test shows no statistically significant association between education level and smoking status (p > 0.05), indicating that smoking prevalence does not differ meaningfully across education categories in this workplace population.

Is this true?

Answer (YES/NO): YES